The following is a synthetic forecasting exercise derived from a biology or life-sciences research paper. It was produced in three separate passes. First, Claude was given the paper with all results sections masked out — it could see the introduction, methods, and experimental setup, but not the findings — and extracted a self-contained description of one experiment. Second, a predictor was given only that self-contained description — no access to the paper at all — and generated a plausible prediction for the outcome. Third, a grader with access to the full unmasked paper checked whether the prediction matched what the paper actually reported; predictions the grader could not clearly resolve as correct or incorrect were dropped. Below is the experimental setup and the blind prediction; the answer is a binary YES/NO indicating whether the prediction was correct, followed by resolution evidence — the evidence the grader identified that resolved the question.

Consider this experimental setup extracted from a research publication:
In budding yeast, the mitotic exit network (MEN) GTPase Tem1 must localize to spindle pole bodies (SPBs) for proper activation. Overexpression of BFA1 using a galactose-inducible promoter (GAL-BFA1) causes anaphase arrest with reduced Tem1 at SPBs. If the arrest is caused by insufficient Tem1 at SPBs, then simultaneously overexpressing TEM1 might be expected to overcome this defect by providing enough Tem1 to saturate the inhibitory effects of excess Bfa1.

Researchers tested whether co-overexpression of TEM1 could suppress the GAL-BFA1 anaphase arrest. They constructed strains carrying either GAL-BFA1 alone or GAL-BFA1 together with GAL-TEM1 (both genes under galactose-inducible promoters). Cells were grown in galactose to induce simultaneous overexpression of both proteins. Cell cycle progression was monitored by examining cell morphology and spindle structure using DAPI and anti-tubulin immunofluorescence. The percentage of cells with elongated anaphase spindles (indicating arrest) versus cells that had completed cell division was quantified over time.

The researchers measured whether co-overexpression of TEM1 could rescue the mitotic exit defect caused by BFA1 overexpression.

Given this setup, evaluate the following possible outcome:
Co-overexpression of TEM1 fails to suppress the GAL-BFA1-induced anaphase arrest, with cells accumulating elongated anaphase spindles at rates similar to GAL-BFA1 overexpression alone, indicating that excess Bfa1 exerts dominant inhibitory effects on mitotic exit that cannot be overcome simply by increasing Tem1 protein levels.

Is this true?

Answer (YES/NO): NO